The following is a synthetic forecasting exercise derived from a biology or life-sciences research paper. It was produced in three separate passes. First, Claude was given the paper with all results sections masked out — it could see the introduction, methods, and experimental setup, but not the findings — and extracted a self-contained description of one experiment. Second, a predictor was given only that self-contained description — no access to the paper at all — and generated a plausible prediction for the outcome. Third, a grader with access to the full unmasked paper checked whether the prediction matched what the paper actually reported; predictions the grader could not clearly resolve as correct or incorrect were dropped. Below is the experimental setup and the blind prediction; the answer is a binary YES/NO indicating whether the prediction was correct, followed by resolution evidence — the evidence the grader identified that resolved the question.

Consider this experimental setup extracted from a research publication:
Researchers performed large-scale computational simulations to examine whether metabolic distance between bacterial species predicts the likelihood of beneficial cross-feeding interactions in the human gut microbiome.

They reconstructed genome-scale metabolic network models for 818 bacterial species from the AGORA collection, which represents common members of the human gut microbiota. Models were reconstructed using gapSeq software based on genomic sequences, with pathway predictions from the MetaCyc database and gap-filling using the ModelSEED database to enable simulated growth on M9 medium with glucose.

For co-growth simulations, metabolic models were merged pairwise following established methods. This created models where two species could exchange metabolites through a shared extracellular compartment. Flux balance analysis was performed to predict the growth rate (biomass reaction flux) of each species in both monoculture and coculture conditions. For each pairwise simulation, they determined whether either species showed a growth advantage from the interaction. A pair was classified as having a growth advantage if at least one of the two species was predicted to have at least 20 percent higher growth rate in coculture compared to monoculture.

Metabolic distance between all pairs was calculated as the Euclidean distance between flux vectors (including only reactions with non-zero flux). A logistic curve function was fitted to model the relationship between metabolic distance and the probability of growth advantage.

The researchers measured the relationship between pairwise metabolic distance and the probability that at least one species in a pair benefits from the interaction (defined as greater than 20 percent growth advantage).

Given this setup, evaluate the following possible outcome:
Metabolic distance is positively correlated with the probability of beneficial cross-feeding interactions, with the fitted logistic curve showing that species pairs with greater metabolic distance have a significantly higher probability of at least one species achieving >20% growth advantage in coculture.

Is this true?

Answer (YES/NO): YES